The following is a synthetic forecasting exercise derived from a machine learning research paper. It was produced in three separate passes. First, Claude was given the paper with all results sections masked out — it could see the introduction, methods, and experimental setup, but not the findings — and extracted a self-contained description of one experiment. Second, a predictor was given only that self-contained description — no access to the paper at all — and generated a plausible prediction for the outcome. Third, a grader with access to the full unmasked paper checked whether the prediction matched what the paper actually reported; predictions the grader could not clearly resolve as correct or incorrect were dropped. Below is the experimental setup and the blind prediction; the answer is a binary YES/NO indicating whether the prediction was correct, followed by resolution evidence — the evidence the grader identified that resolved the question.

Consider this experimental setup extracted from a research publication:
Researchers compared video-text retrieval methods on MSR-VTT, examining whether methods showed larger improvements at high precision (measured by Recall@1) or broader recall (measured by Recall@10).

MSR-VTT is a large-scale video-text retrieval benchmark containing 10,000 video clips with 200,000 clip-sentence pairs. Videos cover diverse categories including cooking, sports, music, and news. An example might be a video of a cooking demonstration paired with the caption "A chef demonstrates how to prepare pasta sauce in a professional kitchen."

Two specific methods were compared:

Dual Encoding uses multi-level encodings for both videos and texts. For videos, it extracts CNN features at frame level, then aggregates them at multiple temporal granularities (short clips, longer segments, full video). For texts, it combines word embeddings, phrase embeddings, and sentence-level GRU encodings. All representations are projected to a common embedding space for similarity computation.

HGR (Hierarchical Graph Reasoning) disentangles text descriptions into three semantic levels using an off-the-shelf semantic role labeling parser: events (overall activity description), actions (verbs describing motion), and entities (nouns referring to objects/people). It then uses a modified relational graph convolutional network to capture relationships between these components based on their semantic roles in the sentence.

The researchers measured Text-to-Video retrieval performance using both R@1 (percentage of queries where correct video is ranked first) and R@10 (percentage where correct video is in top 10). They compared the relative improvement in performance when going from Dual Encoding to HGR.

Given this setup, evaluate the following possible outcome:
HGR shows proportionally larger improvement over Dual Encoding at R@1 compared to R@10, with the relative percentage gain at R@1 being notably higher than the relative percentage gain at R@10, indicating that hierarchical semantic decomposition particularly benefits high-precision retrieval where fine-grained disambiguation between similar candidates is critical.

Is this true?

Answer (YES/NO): YES